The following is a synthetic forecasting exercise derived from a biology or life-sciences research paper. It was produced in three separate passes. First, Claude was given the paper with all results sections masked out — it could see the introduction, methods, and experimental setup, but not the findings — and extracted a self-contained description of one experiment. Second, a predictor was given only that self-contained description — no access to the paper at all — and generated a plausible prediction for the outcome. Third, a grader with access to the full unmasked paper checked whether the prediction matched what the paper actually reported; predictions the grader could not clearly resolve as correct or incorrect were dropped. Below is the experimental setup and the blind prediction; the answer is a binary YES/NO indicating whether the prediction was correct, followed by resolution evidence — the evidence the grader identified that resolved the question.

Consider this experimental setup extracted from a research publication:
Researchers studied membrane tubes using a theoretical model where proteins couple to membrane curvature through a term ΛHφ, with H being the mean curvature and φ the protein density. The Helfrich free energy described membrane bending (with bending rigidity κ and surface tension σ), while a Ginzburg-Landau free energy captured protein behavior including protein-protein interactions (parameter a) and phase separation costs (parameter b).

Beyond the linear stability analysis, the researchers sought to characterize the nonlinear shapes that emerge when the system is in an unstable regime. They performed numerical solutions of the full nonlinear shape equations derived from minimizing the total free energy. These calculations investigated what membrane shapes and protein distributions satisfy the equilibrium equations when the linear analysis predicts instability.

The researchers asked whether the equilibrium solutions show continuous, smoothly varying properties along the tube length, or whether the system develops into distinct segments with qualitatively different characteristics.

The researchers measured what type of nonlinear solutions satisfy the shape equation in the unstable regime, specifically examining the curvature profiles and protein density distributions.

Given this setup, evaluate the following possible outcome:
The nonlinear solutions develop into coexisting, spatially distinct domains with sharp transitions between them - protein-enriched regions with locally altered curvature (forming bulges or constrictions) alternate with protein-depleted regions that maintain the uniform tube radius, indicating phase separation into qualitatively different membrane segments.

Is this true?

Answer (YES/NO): NO